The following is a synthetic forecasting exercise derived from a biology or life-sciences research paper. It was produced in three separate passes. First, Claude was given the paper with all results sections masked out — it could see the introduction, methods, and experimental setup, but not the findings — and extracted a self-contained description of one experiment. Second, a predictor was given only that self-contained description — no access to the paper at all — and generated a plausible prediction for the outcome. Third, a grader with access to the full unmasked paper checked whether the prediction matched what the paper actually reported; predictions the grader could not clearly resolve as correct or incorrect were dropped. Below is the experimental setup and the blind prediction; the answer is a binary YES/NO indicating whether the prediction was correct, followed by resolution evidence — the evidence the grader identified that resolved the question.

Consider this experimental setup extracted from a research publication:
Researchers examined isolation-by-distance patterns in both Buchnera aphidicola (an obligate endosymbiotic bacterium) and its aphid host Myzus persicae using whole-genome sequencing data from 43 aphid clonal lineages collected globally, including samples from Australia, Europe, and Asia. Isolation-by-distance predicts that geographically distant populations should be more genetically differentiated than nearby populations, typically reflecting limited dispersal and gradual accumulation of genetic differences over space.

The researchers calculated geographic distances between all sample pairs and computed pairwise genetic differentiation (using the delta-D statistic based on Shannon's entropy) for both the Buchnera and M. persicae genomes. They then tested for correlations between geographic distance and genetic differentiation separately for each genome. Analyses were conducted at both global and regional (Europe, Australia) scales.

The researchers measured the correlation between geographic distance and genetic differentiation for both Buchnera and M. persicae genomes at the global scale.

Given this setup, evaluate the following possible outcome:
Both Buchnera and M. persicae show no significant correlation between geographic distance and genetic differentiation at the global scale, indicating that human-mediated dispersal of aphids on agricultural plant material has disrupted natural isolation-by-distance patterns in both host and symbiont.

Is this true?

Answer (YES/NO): YES